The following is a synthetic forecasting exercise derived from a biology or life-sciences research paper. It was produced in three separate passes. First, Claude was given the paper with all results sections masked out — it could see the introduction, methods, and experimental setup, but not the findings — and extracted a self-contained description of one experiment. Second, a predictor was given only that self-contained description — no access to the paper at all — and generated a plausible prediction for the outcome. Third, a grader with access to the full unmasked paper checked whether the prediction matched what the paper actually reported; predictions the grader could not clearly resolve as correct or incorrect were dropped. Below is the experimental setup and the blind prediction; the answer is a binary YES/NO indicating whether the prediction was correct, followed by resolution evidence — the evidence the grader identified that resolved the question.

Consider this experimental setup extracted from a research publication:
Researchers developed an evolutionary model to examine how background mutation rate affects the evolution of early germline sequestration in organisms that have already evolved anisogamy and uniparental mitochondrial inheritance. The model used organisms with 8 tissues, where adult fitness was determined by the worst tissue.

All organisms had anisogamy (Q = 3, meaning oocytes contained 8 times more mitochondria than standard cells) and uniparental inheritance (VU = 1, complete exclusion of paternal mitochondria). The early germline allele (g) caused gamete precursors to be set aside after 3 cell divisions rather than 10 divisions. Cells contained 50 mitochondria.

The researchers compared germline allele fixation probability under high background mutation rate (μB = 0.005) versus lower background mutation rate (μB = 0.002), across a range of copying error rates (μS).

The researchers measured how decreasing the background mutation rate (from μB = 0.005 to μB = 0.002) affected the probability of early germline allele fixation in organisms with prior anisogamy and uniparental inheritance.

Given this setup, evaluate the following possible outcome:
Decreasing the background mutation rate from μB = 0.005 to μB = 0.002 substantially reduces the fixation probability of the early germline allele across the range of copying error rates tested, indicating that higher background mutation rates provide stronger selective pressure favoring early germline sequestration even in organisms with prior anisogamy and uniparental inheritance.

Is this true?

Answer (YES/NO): NO